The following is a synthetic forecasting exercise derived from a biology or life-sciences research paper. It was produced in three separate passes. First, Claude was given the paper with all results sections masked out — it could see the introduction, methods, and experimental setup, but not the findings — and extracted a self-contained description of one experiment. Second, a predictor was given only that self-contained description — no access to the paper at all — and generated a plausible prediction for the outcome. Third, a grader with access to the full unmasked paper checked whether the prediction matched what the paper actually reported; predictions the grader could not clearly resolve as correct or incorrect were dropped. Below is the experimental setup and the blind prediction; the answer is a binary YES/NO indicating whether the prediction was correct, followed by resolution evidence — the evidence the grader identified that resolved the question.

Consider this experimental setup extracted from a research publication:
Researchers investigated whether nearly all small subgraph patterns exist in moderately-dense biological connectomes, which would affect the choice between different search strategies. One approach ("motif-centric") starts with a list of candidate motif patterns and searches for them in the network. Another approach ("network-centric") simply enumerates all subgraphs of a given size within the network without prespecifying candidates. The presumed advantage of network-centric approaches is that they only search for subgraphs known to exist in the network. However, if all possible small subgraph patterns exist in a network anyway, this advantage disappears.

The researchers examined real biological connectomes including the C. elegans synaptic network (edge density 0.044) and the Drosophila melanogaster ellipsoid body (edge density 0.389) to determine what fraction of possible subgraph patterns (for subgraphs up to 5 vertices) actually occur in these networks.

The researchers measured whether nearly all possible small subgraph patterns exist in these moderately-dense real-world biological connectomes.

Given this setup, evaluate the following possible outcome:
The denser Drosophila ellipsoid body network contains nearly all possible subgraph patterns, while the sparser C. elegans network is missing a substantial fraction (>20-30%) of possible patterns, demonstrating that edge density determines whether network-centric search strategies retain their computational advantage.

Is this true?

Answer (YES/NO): NO